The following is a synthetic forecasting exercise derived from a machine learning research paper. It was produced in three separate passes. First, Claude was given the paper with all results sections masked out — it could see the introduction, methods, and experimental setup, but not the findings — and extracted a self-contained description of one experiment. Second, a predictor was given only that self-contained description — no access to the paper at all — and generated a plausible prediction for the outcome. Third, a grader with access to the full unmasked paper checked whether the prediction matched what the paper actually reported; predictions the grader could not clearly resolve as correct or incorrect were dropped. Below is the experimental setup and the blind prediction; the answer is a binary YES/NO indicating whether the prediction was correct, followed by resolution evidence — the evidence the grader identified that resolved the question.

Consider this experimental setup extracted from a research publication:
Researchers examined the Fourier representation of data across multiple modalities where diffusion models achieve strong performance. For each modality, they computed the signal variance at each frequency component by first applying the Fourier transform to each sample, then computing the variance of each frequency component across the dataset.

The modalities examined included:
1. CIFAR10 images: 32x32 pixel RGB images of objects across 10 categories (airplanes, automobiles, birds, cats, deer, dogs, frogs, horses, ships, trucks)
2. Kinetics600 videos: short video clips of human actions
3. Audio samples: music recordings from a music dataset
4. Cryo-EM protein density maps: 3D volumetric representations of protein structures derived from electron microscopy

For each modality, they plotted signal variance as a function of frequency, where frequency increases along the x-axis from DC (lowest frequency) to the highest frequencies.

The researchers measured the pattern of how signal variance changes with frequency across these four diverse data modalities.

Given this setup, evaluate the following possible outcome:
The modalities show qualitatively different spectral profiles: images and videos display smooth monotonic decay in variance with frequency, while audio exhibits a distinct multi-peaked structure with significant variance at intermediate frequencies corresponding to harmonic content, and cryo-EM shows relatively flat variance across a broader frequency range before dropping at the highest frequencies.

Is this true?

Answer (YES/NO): NO